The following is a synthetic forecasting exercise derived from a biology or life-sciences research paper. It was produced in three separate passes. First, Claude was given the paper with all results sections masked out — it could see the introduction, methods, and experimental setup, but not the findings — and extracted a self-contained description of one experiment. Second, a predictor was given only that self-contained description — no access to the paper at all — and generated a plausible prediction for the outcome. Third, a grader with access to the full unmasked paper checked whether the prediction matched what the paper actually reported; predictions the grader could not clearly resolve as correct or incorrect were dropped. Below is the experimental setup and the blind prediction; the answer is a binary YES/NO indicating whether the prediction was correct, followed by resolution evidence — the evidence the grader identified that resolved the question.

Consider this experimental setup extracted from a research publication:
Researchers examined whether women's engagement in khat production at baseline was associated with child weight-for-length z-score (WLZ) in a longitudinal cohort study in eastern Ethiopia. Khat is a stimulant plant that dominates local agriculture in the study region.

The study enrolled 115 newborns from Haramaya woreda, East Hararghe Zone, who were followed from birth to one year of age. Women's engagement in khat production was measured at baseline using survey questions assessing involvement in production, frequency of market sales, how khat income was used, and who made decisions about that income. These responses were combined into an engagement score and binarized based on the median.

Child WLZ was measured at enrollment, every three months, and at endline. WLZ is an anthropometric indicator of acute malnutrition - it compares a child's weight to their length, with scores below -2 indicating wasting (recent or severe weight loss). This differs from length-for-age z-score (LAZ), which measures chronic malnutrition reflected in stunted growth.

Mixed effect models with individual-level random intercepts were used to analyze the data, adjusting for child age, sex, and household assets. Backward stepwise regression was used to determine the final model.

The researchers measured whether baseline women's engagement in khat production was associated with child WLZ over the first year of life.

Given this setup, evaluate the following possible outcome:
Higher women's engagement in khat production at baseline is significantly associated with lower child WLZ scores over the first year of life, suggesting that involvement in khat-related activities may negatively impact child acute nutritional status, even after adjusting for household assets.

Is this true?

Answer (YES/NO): NO